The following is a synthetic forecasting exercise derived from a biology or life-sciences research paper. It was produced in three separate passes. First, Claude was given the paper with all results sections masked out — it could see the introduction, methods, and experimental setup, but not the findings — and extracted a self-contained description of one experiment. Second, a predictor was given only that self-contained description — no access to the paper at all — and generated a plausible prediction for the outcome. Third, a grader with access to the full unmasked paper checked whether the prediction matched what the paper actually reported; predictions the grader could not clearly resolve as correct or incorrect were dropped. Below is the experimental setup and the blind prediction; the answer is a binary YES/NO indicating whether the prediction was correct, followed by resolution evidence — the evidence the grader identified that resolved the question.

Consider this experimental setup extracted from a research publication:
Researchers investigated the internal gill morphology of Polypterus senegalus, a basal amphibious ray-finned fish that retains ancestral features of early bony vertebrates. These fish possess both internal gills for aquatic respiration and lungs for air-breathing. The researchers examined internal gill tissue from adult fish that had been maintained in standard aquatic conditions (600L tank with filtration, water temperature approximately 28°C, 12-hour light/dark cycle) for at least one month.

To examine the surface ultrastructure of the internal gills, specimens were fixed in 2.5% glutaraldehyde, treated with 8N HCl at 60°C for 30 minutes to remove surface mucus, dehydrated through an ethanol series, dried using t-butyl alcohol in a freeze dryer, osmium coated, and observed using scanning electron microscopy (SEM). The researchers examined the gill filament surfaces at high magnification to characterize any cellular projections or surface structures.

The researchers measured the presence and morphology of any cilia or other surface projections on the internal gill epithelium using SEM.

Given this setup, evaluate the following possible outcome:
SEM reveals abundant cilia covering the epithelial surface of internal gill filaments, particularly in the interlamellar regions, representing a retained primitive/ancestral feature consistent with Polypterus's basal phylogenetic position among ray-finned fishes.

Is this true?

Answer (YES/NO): NO